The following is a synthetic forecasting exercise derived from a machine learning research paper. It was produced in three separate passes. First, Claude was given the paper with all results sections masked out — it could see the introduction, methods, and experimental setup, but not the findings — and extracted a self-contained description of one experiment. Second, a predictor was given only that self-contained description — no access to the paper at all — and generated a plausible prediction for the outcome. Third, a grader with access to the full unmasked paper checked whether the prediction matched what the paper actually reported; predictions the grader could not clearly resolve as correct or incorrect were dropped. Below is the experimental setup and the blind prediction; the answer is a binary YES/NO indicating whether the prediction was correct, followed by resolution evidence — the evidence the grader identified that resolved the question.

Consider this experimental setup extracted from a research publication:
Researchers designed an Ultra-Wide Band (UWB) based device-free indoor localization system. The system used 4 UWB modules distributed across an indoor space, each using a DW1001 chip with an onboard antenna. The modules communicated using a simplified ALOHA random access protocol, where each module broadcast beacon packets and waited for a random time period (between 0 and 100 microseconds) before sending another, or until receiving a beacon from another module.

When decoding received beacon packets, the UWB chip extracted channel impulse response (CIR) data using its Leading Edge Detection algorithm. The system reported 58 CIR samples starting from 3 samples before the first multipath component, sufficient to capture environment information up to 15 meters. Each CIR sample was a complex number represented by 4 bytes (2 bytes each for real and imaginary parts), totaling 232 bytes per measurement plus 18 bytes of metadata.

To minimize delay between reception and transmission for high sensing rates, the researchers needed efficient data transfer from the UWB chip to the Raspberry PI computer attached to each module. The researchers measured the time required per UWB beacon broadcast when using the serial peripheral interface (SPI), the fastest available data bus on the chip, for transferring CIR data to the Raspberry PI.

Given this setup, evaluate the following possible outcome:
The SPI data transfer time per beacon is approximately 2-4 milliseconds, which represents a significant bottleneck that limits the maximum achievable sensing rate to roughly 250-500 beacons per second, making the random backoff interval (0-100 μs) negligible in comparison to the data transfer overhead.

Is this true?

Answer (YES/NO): NO